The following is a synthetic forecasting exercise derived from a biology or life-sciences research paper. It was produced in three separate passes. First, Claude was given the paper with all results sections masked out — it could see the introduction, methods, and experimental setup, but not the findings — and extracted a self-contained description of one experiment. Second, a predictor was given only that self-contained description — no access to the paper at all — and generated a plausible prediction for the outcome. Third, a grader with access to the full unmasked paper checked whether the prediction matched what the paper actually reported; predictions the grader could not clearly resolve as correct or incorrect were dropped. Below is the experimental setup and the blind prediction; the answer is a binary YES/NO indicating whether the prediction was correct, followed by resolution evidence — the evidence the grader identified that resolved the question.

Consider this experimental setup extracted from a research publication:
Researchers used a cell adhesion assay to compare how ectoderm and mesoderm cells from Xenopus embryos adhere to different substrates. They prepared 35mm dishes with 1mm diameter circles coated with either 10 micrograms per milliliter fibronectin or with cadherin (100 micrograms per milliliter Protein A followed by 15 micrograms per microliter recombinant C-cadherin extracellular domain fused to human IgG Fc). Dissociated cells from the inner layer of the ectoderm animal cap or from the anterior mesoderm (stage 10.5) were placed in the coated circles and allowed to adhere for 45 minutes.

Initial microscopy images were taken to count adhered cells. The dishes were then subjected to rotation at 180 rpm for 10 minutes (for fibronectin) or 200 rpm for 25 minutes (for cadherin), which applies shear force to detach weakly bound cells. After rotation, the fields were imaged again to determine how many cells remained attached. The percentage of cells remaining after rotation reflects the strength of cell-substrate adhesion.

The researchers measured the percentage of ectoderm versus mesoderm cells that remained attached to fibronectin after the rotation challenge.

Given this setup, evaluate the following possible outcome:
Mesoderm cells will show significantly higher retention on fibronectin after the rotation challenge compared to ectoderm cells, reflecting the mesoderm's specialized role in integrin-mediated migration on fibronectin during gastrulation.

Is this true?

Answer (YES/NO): NO